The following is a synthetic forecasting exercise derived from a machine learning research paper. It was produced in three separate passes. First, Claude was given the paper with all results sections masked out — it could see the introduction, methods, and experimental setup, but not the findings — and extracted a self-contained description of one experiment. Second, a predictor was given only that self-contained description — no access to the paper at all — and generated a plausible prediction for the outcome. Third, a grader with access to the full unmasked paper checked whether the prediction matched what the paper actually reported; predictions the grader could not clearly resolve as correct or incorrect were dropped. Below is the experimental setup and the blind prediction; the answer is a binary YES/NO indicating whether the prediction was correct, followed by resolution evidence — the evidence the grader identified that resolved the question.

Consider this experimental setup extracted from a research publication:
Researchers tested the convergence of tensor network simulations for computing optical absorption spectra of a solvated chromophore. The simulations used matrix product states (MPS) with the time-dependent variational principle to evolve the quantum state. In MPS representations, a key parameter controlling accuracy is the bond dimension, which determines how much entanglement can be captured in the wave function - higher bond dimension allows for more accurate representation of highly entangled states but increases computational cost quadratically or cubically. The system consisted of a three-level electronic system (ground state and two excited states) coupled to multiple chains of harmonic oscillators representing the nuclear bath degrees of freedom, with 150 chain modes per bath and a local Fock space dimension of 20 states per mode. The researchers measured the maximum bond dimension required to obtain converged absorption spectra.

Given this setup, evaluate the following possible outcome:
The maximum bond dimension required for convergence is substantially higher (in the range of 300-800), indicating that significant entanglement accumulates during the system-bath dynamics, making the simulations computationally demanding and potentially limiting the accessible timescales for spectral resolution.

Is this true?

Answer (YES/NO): NO